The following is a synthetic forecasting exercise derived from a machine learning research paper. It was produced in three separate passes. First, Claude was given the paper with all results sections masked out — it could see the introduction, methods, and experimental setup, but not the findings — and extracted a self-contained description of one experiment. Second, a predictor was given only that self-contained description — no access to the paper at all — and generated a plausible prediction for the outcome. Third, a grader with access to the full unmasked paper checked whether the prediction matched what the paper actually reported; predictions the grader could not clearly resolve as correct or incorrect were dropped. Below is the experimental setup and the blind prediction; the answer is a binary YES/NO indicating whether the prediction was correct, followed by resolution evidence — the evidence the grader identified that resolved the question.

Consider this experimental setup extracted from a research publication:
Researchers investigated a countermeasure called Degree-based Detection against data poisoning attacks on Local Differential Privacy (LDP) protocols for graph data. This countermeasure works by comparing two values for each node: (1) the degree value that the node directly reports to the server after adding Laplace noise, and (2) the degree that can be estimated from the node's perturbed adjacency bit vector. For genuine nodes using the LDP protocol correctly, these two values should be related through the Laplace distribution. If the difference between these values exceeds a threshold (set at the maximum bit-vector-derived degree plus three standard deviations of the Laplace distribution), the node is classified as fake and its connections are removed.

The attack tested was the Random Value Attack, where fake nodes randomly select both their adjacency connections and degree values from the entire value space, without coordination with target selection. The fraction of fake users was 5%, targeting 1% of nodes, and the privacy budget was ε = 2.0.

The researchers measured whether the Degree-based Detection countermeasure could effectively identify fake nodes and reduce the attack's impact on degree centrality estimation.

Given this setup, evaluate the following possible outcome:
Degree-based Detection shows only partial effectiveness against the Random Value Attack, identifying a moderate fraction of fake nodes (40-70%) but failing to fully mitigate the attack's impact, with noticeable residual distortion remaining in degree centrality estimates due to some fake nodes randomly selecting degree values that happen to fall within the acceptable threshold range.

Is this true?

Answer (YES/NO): NO